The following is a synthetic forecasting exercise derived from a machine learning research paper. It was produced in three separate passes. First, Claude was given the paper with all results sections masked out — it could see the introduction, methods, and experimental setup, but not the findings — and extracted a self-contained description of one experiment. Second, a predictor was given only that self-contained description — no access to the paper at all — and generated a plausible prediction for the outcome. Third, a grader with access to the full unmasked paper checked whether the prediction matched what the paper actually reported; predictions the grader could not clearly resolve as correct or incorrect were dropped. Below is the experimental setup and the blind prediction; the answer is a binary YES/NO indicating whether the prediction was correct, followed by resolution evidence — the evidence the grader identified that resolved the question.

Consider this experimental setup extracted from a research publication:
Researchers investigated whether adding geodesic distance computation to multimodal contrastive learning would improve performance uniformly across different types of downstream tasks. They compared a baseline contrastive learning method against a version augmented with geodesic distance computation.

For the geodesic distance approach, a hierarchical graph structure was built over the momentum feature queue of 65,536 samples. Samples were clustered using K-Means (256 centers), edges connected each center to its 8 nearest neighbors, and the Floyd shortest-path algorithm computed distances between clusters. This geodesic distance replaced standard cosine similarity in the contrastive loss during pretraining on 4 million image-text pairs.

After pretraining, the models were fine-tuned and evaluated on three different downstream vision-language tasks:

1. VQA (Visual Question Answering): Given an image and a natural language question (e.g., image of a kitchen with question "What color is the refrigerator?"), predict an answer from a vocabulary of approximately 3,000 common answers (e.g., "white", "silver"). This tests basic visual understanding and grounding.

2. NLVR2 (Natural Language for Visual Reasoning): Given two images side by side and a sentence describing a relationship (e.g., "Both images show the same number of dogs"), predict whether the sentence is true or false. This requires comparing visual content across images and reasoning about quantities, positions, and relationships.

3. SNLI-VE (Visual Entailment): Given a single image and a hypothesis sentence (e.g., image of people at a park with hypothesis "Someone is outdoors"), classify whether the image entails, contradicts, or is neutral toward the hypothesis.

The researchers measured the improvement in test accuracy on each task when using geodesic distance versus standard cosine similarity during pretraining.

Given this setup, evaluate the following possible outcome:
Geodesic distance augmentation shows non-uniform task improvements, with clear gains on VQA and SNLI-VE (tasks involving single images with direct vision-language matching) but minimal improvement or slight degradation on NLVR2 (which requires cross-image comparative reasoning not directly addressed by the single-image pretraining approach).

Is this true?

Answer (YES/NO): NO